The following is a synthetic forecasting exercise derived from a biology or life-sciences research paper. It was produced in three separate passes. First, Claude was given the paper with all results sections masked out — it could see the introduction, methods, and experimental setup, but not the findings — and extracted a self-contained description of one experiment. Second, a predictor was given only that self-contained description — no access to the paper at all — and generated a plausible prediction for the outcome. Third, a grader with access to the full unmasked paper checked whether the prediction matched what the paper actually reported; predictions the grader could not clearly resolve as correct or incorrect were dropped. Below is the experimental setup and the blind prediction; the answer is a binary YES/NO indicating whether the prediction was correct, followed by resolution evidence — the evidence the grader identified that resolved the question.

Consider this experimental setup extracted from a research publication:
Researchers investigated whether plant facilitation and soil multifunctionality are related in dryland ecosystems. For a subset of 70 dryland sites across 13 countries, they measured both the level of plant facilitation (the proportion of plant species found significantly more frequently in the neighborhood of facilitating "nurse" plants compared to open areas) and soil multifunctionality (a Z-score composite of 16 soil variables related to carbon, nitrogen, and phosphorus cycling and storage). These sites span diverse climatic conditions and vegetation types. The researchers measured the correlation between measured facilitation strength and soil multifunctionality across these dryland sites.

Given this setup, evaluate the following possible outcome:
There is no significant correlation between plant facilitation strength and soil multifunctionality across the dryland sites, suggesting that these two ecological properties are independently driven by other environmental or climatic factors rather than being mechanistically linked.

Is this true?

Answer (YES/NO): NO